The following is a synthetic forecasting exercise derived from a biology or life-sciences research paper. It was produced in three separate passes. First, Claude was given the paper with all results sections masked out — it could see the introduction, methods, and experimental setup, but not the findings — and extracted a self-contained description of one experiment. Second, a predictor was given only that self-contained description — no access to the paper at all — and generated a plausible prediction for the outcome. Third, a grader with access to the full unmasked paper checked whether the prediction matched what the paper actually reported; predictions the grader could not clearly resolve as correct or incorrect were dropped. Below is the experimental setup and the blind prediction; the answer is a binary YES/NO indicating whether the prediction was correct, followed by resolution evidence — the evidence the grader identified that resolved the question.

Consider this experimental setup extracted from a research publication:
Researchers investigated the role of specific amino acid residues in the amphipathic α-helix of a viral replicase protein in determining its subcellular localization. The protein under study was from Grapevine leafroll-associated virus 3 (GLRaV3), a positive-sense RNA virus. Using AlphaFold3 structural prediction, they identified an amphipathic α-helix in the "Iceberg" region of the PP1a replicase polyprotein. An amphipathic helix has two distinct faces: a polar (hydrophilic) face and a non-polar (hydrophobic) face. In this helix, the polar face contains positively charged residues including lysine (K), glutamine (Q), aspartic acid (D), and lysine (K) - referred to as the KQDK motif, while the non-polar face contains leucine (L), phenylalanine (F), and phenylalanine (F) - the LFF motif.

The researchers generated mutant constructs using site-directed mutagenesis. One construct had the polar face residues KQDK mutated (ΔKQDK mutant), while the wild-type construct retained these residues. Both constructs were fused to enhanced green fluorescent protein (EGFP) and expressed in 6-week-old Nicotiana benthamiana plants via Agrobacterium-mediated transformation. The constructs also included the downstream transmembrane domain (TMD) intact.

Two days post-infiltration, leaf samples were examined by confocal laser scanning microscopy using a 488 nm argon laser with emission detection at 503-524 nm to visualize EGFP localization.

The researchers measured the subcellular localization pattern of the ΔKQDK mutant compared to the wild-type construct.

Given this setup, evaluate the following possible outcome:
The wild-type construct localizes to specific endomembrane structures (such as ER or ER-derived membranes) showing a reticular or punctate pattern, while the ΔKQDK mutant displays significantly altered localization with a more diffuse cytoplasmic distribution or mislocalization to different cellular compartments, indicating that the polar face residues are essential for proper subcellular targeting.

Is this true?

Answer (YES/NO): NO